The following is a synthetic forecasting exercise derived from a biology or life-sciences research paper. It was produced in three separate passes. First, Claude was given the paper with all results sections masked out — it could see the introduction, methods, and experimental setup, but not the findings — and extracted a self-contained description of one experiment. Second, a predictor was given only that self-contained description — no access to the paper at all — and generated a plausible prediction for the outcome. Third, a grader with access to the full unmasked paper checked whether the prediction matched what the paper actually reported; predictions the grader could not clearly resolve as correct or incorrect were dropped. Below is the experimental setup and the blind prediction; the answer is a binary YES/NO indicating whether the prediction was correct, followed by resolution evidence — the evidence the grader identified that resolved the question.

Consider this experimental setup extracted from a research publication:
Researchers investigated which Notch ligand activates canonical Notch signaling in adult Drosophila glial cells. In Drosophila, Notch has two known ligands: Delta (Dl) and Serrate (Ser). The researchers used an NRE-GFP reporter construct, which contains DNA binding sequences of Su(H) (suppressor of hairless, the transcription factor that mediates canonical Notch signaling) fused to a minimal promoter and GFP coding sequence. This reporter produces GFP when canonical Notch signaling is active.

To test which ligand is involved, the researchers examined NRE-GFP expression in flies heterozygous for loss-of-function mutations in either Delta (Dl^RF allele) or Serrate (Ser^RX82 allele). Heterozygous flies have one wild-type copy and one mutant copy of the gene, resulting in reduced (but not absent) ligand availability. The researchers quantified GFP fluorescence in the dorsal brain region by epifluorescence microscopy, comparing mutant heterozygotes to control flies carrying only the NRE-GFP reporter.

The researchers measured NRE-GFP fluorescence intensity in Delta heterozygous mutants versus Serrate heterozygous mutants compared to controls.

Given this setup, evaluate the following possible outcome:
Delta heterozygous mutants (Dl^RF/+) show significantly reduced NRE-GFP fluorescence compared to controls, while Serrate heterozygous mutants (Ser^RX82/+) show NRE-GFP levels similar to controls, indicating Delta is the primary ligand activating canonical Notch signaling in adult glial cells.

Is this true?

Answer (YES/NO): YES